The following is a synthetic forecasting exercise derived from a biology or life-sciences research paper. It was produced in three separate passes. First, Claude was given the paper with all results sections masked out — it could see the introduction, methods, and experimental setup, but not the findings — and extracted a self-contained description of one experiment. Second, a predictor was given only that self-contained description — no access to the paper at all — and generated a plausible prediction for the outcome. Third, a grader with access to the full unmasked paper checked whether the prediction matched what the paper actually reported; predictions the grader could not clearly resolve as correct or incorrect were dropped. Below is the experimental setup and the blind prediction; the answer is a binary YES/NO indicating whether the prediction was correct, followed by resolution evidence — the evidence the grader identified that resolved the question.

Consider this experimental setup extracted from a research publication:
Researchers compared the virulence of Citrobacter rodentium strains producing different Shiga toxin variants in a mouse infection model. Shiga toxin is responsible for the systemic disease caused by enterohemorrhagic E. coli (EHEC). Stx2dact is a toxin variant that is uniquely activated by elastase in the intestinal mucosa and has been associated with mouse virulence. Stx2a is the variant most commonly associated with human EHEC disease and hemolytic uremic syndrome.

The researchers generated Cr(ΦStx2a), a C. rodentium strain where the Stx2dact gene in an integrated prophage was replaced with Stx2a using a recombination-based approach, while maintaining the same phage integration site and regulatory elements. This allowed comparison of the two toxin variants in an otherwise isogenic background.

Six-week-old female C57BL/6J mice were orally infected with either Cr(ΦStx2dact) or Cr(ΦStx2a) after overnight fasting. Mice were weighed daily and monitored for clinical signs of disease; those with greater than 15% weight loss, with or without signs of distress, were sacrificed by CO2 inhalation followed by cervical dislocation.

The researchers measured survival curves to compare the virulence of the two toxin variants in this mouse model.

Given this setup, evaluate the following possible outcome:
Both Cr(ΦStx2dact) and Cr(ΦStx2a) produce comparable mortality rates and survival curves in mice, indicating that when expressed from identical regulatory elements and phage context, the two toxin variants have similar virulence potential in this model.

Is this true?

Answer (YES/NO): YES